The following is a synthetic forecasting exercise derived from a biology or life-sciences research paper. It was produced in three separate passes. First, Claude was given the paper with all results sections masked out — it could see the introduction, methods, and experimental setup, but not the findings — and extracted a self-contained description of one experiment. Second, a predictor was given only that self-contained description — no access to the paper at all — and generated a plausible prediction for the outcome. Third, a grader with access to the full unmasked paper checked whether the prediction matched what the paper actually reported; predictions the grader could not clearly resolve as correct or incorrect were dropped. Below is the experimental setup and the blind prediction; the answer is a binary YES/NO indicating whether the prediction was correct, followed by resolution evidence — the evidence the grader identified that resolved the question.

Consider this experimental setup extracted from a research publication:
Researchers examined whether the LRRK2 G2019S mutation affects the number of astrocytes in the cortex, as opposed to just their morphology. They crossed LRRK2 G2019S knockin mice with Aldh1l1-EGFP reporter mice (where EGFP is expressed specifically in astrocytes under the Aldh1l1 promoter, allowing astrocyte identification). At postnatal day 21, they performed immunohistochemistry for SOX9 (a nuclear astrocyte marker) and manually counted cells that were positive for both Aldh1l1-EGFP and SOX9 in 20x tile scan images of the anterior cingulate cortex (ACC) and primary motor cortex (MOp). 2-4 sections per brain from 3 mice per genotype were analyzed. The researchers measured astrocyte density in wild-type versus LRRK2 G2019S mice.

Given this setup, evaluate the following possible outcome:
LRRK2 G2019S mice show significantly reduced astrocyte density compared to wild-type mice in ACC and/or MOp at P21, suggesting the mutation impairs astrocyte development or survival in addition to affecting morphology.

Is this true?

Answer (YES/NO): NO